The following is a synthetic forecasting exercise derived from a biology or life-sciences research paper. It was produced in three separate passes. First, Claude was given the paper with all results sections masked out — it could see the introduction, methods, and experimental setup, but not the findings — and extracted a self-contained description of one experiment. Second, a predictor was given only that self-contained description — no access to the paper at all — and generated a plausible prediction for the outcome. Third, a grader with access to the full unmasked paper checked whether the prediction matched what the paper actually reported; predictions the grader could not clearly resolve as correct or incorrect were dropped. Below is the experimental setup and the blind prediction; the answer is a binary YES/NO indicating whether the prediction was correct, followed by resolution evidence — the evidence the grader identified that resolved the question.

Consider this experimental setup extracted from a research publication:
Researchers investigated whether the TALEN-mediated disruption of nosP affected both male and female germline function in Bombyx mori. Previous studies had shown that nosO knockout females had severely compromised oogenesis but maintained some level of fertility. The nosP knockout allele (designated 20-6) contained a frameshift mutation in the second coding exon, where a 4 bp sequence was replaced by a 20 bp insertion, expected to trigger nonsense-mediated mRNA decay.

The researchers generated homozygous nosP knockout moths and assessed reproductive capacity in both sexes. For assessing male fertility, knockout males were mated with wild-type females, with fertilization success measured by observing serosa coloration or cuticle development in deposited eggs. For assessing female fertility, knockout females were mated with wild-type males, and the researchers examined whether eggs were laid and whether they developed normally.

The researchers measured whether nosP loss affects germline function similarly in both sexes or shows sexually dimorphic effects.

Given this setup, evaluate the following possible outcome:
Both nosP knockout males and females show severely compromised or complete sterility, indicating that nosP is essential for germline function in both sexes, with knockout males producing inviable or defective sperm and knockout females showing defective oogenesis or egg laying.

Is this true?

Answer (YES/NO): NO